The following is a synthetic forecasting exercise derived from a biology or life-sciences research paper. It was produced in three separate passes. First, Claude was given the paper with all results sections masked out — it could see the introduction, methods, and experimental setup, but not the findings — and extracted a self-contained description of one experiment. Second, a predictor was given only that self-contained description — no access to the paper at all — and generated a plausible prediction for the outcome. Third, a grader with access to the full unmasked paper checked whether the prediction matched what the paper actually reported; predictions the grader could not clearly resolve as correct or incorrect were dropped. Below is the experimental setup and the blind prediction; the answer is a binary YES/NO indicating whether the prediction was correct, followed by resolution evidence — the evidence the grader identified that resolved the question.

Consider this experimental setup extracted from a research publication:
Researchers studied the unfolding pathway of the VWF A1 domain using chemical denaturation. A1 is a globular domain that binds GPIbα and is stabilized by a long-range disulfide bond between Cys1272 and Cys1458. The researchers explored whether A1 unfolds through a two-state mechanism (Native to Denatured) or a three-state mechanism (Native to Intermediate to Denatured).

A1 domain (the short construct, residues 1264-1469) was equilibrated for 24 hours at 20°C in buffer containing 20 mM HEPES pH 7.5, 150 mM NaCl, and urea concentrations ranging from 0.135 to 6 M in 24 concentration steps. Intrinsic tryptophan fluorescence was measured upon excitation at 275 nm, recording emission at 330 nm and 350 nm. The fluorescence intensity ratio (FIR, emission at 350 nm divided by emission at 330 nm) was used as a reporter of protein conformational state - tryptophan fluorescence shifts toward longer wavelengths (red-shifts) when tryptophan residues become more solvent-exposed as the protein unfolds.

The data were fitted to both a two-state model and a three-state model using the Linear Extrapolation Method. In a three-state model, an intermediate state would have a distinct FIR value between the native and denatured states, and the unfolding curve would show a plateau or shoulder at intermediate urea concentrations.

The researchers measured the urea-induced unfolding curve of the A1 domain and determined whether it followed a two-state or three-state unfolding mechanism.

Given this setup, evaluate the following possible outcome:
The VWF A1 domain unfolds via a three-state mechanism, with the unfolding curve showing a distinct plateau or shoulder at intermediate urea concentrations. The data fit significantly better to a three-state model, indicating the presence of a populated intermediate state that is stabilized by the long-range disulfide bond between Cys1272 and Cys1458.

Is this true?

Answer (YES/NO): NO